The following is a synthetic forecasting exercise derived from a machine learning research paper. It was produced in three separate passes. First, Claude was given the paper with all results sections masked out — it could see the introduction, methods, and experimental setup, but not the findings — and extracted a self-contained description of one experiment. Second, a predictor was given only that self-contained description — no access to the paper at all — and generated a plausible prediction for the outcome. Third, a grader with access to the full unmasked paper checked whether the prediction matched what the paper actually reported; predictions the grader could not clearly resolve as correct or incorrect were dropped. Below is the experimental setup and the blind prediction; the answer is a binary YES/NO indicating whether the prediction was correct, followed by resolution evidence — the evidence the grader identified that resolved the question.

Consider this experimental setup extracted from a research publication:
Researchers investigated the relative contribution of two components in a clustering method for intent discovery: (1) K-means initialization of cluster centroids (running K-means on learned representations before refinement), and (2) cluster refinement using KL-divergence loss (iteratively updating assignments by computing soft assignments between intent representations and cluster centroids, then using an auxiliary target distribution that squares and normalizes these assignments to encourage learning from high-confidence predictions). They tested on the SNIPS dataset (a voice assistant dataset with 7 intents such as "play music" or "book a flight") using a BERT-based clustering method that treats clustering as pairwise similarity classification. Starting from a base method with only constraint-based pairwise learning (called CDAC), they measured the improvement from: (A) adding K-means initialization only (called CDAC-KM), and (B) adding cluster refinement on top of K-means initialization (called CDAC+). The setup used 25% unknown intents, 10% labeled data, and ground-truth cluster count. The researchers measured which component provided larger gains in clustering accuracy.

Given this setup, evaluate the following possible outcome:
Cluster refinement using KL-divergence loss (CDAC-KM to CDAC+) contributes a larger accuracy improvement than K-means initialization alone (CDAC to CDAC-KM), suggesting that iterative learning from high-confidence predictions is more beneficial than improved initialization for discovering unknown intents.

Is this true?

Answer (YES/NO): NO